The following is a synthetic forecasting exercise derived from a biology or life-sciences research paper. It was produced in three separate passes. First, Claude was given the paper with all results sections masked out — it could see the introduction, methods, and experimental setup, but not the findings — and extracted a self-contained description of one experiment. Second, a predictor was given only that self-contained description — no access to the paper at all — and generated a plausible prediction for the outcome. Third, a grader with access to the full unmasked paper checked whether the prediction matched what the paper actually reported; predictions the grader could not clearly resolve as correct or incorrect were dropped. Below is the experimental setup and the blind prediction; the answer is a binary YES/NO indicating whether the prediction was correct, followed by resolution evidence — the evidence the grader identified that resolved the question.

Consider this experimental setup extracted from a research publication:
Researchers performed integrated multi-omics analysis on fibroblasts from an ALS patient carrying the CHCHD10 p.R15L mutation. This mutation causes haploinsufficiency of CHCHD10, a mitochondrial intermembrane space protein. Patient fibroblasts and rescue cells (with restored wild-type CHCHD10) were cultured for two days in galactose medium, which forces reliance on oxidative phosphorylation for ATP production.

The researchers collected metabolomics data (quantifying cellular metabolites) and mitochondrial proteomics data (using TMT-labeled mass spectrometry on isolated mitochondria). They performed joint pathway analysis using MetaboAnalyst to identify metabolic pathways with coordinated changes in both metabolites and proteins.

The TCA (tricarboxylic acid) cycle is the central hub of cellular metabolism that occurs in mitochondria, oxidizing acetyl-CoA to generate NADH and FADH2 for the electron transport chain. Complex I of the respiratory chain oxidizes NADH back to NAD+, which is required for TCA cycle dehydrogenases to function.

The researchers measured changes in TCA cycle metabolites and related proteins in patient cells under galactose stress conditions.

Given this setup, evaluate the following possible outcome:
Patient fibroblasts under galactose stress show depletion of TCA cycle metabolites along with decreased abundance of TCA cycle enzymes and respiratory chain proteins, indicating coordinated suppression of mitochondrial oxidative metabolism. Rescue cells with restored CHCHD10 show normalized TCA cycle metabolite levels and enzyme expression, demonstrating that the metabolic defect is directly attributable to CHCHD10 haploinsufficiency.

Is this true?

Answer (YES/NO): YES